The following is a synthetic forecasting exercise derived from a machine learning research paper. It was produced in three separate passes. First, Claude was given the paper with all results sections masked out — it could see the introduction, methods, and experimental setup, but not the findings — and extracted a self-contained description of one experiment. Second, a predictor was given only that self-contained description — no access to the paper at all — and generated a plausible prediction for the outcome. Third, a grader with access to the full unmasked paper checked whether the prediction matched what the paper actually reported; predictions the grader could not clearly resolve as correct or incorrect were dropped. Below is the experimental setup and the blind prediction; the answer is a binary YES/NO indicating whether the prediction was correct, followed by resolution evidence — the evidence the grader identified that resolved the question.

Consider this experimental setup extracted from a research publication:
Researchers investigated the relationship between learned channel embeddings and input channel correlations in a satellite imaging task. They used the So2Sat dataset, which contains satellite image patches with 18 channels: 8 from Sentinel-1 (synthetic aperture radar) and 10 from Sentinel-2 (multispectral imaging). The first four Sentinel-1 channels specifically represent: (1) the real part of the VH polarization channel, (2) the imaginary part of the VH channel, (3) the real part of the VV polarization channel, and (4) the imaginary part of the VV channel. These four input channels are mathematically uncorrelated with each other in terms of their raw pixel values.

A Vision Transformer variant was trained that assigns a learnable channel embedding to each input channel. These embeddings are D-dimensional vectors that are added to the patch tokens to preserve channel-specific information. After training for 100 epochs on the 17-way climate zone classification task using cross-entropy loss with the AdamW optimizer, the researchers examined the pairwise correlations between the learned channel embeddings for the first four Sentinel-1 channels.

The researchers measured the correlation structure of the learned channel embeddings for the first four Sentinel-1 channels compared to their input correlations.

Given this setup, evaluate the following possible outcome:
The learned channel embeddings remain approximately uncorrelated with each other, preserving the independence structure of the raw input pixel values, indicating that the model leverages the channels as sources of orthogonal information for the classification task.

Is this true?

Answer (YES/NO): NO